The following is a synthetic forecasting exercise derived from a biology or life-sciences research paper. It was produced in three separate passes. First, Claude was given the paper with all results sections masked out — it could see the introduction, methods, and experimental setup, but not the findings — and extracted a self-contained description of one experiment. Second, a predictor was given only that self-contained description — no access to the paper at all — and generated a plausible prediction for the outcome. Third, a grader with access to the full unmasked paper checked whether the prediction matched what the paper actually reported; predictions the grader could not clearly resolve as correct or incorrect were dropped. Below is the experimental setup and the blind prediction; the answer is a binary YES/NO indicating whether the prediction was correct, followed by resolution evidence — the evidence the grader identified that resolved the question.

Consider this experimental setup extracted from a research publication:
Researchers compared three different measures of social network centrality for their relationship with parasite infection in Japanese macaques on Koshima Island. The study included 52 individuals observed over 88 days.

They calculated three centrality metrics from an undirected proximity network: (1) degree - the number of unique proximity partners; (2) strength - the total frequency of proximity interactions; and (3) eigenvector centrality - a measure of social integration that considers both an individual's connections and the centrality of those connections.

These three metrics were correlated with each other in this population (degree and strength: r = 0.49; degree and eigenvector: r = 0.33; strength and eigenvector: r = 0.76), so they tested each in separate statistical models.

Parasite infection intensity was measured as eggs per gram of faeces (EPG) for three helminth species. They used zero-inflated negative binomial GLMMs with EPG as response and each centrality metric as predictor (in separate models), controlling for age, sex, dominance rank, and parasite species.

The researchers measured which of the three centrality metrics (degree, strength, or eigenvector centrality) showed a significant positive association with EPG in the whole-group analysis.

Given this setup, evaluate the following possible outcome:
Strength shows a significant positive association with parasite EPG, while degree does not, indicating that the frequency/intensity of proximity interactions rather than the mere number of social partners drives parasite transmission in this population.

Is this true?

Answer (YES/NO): NO